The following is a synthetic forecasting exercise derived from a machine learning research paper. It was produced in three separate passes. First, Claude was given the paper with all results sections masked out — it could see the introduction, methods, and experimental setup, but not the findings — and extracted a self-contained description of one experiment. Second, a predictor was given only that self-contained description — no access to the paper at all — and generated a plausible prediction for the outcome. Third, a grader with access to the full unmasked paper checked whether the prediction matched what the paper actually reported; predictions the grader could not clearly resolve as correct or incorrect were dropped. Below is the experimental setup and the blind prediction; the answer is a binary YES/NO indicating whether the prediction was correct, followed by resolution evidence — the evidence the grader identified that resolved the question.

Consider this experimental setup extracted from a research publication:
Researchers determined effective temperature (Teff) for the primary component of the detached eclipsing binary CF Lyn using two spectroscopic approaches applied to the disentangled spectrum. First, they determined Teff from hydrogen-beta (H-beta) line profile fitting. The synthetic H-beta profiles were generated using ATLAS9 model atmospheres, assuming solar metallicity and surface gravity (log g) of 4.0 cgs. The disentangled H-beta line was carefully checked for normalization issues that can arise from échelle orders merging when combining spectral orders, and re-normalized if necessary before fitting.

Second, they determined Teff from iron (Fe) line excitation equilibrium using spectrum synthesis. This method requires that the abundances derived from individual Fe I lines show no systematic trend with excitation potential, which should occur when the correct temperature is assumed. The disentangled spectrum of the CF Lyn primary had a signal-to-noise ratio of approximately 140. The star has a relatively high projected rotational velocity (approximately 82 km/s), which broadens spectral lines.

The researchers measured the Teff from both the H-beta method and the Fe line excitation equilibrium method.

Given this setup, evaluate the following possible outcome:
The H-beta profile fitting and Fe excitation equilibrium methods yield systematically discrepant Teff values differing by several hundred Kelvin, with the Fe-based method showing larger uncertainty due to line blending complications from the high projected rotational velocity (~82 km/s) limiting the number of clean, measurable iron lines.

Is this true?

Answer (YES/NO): NO